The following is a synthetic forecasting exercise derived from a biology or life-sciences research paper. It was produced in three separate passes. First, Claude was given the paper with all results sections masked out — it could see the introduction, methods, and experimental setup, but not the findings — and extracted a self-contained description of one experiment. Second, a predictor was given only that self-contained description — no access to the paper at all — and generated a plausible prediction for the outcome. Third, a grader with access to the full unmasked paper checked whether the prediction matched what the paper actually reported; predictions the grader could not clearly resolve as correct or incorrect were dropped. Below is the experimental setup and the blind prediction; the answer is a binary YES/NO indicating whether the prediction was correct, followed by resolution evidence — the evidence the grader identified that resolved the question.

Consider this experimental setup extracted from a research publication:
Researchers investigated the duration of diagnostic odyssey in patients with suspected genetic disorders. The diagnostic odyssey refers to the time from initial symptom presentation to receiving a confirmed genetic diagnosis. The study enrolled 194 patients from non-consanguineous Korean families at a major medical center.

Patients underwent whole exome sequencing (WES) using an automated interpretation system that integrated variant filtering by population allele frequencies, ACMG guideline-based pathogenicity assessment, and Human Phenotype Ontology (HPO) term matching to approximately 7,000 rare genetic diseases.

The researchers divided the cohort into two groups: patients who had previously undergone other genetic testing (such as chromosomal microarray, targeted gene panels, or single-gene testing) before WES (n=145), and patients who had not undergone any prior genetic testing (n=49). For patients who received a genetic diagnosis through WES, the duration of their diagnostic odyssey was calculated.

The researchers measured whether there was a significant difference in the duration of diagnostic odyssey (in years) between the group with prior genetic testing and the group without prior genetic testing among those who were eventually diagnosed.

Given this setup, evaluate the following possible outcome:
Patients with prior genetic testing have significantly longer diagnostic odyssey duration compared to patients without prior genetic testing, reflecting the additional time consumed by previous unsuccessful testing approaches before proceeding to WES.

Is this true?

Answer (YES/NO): NO